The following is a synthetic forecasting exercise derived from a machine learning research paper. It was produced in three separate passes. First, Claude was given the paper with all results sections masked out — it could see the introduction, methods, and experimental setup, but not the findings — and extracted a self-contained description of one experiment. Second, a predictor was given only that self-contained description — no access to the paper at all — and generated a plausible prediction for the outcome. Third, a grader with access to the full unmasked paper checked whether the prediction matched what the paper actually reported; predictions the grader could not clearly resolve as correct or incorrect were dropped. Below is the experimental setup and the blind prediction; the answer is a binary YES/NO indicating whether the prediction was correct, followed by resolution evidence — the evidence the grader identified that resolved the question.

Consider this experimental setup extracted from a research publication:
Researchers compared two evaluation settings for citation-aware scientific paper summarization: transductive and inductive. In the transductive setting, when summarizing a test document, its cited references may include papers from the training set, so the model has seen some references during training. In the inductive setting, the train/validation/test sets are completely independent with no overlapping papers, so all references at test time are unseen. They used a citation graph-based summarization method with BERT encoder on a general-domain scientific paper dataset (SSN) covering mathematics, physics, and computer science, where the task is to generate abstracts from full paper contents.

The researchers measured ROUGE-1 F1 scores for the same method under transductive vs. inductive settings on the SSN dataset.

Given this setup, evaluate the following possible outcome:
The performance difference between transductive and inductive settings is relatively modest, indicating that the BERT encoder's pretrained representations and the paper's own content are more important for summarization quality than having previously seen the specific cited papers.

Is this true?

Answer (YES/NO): YES